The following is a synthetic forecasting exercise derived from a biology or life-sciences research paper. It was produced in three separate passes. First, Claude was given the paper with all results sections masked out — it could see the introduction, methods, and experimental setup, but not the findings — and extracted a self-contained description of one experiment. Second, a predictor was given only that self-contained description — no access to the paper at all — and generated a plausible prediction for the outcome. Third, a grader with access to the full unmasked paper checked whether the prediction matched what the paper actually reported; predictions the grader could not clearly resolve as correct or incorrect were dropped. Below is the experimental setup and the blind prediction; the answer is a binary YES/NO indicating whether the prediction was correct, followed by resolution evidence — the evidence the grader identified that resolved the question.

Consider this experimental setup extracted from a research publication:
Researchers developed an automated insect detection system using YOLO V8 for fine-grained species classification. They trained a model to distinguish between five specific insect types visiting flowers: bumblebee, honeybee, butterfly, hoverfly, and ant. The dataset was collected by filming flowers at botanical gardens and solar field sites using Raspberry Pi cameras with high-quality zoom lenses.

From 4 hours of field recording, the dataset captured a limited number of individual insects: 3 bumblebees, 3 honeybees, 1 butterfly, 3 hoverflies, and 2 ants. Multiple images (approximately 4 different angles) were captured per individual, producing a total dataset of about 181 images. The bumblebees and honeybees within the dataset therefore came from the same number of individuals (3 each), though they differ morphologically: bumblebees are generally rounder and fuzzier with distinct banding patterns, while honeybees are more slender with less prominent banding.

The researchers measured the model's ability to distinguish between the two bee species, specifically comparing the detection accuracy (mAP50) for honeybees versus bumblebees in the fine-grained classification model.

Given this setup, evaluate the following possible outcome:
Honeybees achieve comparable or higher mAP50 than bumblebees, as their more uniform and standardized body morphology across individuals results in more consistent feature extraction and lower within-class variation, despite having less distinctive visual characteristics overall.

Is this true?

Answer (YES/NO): YES